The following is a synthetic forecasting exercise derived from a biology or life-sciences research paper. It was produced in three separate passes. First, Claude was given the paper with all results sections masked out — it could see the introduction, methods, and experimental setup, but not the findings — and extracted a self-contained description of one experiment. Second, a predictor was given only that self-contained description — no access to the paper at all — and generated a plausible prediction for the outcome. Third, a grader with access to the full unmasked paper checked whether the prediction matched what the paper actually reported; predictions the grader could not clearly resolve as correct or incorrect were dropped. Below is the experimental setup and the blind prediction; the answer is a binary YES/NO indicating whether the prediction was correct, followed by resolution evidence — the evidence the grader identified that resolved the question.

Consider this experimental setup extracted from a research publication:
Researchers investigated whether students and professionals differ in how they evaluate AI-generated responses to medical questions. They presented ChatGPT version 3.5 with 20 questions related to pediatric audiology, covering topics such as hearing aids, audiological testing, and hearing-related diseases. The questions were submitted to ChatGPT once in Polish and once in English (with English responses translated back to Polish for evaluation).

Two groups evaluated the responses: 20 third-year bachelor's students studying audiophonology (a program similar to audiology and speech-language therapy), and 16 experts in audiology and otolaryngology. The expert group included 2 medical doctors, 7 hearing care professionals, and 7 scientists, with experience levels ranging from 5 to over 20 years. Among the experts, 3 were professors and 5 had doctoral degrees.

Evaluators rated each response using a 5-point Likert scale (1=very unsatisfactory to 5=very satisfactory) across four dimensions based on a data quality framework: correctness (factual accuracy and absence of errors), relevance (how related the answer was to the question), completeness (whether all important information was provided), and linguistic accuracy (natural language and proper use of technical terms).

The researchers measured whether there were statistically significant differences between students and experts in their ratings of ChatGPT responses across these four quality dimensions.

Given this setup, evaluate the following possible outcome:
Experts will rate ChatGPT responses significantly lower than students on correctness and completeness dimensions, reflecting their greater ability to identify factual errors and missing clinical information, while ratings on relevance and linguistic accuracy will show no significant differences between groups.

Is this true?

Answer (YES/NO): NO